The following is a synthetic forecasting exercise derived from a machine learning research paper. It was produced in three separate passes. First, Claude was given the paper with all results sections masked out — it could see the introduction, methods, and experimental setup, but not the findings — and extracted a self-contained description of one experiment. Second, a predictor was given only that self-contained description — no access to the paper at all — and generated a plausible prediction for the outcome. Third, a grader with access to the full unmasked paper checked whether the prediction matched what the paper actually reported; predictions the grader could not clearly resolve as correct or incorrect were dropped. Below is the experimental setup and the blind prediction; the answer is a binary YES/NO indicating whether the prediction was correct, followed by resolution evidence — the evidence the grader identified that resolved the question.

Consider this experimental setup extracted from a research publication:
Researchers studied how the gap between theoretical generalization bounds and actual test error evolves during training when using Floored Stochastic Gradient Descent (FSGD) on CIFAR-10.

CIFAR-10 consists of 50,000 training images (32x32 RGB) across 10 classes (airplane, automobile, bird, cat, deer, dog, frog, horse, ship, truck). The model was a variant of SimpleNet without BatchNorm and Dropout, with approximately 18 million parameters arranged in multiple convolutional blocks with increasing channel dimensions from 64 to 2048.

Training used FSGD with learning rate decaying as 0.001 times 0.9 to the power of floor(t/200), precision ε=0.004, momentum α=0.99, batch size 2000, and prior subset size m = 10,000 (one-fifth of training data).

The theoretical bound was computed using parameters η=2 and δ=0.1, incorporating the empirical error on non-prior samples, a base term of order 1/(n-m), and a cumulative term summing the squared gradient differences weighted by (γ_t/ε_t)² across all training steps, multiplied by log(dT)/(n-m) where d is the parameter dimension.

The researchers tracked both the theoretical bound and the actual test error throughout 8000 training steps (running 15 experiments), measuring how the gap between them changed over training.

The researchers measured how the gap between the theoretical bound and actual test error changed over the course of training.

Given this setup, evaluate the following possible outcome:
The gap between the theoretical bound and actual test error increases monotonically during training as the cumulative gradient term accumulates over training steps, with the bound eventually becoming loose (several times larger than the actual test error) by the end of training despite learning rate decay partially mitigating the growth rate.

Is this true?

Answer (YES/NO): NO